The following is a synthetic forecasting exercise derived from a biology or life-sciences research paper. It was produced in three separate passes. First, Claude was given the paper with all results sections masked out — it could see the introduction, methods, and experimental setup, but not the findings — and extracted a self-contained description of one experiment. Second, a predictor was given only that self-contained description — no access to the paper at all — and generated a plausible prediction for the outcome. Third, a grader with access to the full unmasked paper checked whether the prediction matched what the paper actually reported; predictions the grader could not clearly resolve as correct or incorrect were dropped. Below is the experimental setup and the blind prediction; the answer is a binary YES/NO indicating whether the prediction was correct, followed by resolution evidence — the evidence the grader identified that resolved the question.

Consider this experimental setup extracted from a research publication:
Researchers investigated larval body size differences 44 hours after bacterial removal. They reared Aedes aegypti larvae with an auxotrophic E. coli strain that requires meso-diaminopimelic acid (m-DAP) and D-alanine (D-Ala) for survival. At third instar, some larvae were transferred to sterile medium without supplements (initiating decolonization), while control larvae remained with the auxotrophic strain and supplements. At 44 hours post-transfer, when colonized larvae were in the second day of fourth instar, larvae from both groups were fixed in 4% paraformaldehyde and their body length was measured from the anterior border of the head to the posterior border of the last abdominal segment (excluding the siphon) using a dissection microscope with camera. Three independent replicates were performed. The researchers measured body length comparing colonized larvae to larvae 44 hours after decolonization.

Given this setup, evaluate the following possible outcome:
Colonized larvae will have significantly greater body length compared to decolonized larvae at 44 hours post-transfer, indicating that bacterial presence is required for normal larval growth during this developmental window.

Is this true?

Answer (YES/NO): YES